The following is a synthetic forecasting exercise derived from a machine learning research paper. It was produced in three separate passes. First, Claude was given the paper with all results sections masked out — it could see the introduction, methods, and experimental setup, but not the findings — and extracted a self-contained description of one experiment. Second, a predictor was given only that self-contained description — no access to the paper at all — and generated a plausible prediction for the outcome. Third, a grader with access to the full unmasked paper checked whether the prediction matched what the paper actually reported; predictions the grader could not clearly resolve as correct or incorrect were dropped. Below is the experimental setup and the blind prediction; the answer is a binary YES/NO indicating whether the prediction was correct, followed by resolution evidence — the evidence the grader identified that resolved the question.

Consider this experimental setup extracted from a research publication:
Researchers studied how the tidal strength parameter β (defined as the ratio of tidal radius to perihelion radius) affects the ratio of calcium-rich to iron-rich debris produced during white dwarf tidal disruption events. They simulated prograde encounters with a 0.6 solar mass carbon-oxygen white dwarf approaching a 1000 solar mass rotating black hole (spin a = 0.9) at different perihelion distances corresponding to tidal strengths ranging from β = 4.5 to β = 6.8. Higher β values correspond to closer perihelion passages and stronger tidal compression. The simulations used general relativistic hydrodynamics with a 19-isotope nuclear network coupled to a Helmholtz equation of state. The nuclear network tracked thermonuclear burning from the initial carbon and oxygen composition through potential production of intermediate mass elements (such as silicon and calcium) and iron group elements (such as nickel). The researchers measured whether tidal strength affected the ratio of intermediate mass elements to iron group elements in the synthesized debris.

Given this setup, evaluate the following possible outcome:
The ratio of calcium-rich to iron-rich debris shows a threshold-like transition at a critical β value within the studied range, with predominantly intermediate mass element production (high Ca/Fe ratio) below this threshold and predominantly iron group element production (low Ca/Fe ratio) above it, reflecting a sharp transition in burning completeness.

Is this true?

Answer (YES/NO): NO